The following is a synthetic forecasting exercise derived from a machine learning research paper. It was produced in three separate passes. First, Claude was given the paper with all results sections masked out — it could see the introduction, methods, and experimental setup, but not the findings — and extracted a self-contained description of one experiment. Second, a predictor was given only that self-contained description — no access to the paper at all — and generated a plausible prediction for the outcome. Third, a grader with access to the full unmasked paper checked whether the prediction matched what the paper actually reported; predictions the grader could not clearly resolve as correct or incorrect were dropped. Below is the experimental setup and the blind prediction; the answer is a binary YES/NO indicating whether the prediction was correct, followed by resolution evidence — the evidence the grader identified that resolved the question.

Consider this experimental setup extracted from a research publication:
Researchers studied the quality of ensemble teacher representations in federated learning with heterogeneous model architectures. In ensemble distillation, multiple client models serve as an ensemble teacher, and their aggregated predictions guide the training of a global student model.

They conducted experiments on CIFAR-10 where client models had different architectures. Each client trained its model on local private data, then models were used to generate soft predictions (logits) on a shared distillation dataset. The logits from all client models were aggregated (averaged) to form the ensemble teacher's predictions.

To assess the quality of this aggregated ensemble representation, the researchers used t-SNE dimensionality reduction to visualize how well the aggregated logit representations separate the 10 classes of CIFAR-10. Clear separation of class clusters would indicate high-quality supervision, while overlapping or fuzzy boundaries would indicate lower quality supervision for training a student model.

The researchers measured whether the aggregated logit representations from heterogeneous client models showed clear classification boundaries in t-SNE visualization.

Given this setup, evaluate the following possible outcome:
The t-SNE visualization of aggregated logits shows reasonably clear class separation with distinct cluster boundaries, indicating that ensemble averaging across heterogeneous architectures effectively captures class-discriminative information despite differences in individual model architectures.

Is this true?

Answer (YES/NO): NO